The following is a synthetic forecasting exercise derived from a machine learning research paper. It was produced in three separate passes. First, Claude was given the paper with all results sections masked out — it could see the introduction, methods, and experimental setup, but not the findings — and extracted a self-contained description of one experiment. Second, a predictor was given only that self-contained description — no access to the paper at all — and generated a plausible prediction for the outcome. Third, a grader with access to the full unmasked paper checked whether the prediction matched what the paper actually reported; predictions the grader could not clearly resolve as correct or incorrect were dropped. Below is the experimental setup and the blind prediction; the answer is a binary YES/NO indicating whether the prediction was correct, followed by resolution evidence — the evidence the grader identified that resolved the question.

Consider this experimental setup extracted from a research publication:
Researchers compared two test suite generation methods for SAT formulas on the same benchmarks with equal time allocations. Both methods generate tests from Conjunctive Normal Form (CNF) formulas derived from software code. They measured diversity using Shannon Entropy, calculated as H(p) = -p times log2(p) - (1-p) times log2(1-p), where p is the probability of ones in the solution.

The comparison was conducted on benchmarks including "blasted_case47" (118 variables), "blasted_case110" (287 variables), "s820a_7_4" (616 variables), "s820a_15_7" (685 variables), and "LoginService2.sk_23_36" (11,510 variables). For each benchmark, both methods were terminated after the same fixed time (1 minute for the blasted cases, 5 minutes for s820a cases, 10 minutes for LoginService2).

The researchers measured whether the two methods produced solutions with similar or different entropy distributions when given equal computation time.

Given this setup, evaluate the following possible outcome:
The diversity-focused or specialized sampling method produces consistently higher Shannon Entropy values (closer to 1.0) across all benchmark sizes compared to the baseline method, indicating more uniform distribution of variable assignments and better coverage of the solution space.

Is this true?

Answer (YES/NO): NO